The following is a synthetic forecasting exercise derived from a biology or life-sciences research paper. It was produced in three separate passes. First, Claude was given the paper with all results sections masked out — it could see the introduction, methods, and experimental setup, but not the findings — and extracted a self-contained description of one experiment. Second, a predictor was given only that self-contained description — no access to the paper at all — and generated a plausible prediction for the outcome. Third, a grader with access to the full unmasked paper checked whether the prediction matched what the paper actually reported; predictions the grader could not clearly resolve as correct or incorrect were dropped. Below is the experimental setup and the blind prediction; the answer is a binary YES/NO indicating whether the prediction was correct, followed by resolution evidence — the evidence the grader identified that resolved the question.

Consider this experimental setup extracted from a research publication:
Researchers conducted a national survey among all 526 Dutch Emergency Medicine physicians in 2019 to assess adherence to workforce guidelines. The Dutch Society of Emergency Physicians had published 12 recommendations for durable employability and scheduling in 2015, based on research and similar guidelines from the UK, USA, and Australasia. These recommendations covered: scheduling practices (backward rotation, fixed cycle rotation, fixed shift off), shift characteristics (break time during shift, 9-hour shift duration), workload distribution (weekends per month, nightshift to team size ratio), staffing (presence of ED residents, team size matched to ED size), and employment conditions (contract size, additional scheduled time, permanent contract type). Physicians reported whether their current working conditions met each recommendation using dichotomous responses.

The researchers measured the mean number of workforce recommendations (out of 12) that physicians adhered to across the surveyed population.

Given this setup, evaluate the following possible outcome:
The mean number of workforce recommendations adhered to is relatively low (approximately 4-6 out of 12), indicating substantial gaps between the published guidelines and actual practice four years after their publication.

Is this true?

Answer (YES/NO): NO